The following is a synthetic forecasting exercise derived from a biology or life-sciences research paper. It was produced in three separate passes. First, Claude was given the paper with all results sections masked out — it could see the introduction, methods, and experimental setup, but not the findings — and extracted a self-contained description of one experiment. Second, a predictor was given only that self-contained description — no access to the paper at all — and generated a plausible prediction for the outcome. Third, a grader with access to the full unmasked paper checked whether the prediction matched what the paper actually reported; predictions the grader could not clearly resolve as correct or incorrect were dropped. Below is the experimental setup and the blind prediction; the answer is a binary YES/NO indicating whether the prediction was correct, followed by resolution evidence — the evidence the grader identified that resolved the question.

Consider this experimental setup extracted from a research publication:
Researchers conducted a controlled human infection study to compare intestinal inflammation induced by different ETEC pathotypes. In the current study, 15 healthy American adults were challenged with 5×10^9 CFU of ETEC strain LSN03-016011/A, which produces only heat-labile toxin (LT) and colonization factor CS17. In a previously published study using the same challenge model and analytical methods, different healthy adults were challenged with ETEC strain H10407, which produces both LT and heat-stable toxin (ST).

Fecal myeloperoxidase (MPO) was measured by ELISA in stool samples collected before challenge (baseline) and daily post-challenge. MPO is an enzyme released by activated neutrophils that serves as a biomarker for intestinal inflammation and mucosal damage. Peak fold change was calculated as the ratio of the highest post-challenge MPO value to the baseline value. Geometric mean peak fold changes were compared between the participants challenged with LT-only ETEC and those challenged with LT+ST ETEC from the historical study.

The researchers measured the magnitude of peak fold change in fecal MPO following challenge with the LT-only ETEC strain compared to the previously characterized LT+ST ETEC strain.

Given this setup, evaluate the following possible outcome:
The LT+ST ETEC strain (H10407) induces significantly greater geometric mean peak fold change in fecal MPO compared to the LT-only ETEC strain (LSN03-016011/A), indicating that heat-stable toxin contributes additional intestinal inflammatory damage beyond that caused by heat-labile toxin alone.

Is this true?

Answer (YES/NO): NO